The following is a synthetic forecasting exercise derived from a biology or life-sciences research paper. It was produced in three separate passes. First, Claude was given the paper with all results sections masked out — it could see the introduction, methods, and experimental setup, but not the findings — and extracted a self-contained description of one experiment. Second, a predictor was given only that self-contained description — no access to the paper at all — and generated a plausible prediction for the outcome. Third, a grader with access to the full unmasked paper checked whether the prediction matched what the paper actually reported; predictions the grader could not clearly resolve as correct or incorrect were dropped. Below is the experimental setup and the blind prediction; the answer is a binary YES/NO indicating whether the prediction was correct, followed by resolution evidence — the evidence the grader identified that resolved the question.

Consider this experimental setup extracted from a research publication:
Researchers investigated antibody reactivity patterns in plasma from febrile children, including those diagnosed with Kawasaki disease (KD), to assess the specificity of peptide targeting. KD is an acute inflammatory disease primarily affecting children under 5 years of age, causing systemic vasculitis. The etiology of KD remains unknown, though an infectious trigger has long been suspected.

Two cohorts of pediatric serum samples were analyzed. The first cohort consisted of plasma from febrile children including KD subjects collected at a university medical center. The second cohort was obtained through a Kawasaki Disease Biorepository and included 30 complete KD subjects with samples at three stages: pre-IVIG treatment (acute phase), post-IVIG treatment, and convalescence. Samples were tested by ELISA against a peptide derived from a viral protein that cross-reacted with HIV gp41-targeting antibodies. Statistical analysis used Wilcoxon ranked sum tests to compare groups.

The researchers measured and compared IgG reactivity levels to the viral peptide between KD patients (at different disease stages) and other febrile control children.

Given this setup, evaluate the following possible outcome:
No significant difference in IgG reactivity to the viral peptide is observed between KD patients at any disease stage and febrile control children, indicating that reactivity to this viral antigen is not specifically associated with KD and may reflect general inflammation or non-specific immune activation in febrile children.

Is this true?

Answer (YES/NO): YES